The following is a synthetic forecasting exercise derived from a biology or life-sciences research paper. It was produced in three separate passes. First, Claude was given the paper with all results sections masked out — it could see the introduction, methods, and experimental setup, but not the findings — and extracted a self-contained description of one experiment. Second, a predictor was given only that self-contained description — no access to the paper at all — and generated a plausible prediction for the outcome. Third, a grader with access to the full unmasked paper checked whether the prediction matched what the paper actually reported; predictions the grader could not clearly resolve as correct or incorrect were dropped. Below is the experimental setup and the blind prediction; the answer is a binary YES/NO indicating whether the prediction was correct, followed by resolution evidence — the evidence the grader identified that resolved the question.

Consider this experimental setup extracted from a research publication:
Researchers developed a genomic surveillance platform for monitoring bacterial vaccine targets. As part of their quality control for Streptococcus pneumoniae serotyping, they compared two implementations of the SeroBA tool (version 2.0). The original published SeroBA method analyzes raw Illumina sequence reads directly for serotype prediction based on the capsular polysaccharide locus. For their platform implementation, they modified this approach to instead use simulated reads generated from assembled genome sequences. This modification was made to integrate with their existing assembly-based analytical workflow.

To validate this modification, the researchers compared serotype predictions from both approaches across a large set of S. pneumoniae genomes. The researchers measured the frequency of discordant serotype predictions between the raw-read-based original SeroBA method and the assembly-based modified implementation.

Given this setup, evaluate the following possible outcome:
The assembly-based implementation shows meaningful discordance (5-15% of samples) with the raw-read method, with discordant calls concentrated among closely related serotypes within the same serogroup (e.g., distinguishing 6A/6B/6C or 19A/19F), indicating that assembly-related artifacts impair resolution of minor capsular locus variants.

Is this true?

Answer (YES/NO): NO